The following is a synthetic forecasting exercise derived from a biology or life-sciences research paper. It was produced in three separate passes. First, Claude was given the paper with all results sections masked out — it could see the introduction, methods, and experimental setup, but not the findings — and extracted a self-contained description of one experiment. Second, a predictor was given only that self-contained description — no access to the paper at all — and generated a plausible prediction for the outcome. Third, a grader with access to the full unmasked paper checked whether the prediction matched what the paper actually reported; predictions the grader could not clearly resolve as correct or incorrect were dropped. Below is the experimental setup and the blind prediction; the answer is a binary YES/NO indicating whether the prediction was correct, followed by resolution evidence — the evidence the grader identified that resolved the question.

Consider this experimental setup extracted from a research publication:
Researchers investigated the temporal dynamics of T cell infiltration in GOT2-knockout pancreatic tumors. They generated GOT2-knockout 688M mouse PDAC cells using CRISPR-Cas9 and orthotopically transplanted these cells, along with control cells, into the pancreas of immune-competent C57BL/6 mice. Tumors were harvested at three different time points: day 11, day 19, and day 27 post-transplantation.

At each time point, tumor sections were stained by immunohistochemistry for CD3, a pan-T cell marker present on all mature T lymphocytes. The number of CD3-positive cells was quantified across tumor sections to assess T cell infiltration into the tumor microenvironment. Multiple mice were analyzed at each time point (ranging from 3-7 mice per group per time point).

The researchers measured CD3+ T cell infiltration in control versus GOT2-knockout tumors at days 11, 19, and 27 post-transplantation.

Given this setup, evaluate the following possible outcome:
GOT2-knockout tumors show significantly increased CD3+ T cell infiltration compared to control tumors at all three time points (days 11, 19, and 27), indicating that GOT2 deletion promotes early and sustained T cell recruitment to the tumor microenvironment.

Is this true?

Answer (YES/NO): YES